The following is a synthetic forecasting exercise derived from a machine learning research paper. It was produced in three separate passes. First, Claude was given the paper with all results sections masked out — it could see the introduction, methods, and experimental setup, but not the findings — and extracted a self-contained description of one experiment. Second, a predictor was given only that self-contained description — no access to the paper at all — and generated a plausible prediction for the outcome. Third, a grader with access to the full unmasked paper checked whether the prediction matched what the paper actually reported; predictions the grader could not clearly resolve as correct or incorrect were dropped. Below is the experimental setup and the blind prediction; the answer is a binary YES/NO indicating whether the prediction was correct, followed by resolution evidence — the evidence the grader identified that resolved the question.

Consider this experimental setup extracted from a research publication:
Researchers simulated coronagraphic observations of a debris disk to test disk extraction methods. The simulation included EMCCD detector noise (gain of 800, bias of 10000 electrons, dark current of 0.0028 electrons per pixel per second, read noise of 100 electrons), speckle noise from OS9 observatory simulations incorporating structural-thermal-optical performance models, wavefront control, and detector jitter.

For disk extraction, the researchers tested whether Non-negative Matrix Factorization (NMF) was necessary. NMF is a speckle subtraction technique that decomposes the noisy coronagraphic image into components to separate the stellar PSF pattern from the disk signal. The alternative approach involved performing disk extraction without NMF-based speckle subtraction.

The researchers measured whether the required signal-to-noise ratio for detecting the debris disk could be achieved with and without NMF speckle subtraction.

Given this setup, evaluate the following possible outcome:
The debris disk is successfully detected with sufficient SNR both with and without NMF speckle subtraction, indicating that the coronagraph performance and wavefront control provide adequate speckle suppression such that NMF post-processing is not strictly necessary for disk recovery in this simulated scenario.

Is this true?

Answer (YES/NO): YES